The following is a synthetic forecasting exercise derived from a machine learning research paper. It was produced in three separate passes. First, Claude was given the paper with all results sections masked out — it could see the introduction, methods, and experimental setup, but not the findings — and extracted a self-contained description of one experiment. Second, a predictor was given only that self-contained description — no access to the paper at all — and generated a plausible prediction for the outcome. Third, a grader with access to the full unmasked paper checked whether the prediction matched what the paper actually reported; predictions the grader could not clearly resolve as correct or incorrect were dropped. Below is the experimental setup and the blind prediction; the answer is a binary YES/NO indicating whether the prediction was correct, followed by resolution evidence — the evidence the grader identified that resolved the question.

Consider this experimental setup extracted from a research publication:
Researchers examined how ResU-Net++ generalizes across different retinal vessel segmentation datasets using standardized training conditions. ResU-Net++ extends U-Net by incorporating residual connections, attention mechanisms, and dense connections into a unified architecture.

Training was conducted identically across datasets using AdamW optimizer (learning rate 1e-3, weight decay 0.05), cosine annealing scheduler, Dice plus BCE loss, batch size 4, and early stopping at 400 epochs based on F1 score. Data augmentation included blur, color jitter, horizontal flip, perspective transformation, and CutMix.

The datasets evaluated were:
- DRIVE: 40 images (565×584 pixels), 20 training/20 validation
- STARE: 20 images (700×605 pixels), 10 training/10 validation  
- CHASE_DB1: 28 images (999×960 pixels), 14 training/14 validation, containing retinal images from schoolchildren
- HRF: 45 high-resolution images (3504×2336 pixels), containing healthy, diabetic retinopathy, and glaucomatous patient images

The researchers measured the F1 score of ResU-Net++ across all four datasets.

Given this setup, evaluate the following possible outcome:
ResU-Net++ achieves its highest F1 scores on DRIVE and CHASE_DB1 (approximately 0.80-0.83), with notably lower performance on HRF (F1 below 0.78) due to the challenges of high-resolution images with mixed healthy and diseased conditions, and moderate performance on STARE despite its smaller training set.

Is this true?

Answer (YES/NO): NO